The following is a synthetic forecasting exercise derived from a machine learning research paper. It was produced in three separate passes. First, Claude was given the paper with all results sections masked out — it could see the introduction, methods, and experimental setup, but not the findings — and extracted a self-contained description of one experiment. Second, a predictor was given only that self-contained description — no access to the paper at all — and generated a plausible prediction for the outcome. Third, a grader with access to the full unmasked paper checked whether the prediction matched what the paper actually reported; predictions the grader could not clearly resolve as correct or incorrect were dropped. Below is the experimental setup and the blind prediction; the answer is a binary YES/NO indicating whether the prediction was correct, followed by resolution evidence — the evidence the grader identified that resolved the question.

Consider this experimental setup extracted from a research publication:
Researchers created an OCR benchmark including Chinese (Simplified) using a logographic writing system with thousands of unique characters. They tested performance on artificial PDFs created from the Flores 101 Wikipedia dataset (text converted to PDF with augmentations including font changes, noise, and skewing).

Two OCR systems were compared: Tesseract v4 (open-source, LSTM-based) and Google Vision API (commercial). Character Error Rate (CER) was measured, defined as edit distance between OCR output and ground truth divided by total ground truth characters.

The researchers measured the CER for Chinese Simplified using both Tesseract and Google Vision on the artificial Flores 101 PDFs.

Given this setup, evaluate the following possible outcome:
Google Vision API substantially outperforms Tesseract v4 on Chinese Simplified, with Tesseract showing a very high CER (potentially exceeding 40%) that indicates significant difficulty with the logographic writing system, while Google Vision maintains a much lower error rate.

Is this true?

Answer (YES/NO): NO